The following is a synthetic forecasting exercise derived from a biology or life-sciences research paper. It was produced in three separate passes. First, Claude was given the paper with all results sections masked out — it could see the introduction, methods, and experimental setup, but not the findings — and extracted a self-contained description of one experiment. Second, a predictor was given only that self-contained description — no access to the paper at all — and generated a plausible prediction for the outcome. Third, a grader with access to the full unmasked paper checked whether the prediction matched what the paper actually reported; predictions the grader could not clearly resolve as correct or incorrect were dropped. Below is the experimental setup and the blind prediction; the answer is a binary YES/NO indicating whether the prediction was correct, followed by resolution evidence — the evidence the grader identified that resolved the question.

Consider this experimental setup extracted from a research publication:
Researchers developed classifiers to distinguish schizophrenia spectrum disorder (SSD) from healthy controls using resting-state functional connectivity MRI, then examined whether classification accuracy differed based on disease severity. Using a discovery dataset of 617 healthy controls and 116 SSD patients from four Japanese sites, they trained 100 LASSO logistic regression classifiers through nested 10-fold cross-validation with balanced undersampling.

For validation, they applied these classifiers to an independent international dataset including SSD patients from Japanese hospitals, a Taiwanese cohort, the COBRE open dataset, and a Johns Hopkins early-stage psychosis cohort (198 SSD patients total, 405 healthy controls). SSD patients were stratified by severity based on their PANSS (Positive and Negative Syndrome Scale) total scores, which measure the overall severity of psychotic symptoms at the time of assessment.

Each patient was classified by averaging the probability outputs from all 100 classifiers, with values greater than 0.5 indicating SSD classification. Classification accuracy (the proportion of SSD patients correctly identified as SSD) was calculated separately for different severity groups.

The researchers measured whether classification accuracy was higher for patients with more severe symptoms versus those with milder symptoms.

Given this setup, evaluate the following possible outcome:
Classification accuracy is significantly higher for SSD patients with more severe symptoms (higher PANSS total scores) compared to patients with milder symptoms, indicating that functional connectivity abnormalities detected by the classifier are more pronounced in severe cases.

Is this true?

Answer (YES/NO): NO